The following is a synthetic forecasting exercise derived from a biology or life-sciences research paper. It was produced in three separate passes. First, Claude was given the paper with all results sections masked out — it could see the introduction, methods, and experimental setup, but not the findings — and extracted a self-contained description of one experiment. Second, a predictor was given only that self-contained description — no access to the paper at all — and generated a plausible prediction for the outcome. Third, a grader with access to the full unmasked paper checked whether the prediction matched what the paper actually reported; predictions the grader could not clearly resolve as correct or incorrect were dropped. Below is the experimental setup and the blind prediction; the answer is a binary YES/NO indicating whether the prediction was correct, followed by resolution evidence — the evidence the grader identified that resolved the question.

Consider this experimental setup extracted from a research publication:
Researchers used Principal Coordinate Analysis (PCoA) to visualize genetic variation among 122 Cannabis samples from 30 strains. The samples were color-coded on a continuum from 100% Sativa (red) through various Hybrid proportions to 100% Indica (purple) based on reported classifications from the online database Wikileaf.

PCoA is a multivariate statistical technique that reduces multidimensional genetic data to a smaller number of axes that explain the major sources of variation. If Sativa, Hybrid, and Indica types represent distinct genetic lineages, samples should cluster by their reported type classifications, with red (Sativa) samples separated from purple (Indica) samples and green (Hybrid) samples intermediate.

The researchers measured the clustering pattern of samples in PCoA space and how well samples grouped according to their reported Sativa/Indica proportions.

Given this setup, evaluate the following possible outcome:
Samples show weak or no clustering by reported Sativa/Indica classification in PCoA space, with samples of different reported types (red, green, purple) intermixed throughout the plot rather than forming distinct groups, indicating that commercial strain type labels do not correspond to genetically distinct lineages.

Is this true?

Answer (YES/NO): YES